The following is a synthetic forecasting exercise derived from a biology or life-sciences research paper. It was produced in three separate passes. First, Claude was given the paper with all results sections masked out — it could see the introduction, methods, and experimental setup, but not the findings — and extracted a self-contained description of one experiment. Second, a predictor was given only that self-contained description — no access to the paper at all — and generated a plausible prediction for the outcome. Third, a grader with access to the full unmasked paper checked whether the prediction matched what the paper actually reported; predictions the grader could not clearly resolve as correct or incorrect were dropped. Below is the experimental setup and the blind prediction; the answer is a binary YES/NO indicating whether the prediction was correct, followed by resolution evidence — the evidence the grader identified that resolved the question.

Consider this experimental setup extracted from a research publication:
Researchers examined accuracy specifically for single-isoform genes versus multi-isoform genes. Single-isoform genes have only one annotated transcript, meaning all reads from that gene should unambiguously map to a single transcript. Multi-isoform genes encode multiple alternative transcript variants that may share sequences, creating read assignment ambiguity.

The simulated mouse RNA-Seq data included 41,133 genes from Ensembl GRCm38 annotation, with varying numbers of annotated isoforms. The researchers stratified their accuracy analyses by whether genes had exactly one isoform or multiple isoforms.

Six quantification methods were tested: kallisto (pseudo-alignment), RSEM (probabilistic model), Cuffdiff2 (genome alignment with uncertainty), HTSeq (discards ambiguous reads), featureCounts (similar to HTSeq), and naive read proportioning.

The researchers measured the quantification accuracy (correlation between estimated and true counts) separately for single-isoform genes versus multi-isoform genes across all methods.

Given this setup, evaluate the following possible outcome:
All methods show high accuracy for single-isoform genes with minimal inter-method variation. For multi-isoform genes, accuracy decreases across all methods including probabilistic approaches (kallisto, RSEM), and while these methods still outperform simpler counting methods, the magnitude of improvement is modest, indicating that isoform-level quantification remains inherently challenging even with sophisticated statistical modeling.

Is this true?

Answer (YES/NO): NO